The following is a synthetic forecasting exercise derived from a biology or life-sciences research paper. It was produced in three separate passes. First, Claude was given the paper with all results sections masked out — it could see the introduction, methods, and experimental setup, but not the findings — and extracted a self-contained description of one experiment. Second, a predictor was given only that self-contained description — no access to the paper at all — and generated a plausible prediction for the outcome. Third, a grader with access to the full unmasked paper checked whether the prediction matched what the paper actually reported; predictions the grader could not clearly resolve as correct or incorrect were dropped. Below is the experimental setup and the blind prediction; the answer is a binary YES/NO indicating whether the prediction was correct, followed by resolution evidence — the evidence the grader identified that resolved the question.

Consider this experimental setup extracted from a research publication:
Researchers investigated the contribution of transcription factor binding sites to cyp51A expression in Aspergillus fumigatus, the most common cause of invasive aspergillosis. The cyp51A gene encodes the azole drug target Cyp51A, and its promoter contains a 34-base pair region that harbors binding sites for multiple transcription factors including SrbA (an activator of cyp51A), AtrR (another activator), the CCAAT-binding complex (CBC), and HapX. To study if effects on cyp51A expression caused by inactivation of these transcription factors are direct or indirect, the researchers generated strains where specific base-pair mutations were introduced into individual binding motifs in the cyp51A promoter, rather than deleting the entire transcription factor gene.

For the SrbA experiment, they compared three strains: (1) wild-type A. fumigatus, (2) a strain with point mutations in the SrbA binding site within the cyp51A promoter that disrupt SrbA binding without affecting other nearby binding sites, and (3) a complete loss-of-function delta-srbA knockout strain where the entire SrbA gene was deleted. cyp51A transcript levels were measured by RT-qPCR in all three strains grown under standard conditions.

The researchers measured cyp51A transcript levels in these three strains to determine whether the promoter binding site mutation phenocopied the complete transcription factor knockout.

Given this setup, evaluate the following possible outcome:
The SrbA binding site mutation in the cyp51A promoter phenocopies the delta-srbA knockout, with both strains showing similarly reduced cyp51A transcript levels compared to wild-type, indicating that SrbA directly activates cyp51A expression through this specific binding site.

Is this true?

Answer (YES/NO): YES